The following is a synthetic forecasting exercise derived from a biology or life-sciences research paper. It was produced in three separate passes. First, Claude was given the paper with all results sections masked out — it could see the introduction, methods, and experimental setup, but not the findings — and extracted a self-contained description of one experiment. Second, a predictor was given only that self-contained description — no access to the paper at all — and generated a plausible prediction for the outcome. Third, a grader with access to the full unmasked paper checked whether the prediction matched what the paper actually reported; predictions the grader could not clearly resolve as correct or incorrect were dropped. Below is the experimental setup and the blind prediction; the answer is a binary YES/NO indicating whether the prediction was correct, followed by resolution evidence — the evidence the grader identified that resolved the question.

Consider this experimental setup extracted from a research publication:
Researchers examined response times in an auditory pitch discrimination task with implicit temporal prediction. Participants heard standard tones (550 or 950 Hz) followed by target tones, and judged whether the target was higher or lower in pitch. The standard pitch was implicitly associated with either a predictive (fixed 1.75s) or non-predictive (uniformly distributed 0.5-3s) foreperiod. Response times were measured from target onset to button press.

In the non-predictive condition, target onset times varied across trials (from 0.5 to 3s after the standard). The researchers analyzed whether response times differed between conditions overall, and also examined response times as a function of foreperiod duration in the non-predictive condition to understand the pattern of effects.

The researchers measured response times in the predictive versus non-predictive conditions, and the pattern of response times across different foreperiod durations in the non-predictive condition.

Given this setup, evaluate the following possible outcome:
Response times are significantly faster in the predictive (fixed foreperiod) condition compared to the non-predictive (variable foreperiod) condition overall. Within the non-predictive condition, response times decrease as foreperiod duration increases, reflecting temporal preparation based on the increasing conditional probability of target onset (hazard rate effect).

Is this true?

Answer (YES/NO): YES